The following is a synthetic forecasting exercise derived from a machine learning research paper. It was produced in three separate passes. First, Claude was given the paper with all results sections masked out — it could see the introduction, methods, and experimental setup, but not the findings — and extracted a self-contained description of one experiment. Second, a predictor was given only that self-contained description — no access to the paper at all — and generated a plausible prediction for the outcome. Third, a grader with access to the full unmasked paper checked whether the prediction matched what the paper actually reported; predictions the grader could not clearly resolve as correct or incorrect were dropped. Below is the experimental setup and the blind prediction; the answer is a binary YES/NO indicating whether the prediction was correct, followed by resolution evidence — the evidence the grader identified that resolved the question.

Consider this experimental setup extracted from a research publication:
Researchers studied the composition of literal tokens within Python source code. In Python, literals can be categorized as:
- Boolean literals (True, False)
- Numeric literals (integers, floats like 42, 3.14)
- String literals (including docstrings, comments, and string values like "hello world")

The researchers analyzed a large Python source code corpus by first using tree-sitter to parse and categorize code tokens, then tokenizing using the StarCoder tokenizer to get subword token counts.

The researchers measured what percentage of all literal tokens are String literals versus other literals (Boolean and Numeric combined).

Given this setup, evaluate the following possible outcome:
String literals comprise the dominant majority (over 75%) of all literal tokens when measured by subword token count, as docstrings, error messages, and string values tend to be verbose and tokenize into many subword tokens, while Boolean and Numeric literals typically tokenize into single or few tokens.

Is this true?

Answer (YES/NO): YES